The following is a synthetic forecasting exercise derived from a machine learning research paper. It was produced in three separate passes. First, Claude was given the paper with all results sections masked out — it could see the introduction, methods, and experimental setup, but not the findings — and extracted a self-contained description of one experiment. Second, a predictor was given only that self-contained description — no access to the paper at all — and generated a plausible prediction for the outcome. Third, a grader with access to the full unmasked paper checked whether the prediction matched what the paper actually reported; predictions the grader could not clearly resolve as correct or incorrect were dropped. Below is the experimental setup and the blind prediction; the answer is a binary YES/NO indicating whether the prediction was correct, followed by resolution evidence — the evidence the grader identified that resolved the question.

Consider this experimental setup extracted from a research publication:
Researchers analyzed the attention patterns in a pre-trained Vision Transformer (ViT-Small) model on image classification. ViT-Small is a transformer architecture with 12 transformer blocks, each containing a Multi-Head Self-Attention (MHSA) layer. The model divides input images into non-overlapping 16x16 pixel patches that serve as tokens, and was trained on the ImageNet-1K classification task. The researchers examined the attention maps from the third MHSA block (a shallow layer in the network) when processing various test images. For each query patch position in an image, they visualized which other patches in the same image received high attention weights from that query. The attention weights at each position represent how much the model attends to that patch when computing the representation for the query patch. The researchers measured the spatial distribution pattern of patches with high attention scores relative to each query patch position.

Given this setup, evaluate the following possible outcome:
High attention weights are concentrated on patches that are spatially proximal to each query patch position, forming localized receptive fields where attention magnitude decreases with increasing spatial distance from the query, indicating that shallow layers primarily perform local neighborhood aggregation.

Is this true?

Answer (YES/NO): NO